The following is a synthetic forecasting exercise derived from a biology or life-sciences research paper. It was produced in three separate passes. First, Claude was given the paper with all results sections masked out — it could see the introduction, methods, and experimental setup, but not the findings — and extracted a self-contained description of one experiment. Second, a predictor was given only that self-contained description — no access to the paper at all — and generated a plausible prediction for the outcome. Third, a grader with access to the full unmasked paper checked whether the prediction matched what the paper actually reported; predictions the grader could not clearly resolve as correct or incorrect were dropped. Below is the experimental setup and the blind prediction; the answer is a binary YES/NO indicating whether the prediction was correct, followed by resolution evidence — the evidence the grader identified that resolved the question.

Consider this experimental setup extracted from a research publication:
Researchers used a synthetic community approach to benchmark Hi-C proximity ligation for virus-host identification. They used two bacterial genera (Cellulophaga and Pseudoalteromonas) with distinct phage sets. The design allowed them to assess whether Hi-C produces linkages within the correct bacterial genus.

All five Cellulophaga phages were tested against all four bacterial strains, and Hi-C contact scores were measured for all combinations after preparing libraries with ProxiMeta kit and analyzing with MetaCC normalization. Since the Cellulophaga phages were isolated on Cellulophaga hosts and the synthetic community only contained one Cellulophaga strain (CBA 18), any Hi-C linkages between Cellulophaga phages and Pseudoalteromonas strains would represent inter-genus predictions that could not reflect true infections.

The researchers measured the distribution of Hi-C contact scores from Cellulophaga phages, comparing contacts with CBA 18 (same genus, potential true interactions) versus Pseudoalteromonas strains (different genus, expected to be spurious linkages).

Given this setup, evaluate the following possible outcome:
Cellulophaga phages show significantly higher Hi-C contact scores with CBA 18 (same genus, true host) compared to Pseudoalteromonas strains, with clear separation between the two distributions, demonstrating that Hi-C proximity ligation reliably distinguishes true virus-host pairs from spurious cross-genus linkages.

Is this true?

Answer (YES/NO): NO